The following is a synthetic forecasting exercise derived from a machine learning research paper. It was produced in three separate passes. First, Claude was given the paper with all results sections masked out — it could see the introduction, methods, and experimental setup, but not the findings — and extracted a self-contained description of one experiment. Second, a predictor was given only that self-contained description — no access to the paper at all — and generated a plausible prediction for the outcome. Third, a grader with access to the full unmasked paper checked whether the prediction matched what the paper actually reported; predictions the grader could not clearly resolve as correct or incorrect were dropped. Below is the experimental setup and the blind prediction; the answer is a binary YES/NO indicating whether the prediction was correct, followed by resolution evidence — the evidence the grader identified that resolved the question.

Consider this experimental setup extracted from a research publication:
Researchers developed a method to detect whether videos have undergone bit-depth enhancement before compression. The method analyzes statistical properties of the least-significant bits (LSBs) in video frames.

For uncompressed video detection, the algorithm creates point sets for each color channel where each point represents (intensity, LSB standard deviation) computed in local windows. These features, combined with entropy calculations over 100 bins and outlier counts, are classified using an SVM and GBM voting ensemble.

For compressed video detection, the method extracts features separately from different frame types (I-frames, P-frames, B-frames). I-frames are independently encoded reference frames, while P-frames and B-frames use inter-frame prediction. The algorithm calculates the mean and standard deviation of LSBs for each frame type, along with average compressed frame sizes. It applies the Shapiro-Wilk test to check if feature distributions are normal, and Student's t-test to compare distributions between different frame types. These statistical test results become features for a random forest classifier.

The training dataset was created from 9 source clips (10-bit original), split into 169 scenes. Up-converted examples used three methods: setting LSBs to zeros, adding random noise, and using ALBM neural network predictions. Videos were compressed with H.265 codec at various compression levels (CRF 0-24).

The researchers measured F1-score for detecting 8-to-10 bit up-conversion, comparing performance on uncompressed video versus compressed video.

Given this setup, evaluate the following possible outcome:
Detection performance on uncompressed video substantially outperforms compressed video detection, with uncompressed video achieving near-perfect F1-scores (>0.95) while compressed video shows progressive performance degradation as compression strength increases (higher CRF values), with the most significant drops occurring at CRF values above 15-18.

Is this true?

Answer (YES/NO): NO